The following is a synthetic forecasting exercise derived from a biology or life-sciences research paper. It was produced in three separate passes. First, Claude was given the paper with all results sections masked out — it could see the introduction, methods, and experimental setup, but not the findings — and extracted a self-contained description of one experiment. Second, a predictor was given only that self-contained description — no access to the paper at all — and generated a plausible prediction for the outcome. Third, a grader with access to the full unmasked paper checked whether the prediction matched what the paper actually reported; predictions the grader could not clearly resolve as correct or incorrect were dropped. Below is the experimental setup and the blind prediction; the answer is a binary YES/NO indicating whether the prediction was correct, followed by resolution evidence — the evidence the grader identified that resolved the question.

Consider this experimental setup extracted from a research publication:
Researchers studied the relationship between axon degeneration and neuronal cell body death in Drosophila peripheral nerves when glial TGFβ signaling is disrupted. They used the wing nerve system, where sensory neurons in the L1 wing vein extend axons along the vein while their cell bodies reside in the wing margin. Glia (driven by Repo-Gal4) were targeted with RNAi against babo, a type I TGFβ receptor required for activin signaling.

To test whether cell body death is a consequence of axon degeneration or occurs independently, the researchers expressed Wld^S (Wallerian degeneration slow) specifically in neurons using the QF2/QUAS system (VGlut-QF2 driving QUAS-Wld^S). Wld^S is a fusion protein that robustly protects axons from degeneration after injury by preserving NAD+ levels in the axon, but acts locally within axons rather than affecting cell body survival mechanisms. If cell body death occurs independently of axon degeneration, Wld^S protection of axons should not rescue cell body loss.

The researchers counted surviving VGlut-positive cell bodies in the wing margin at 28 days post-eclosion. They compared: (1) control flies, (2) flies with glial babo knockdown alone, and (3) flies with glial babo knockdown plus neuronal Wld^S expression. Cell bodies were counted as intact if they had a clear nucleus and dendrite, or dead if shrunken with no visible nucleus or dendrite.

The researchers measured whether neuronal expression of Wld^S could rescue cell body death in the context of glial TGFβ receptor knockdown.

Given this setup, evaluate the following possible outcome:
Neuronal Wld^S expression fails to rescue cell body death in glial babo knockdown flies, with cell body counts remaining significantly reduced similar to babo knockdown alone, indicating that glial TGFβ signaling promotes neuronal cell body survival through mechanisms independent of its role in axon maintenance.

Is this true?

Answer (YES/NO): NO